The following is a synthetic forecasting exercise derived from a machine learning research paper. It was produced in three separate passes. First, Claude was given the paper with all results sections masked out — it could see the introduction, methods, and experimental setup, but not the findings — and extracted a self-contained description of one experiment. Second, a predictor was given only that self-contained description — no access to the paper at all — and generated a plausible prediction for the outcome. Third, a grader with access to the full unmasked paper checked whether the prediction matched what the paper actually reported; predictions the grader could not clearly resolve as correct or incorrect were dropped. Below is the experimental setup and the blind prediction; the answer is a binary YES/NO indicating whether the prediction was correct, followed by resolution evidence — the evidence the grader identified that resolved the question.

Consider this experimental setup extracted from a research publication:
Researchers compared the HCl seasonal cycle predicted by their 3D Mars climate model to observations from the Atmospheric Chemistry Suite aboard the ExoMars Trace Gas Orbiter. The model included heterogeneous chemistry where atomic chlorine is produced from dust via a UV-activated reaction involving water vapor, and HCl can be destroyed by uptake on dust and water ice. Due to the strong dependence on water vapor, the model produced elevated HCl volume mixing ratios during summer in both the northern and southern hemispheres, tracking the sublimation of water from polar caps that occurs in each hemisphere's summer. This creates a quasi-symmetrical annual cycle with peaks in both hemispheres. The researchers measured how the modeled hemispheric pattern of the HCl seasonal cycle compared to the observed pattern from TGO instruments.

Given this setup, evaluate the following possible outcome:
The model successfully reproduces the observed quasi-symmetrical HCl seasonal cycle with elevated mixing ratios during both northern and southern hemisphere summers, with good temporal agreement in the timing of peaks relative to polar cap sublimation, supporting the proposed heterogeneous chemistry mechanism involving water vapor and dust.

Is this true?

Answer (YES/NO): NO